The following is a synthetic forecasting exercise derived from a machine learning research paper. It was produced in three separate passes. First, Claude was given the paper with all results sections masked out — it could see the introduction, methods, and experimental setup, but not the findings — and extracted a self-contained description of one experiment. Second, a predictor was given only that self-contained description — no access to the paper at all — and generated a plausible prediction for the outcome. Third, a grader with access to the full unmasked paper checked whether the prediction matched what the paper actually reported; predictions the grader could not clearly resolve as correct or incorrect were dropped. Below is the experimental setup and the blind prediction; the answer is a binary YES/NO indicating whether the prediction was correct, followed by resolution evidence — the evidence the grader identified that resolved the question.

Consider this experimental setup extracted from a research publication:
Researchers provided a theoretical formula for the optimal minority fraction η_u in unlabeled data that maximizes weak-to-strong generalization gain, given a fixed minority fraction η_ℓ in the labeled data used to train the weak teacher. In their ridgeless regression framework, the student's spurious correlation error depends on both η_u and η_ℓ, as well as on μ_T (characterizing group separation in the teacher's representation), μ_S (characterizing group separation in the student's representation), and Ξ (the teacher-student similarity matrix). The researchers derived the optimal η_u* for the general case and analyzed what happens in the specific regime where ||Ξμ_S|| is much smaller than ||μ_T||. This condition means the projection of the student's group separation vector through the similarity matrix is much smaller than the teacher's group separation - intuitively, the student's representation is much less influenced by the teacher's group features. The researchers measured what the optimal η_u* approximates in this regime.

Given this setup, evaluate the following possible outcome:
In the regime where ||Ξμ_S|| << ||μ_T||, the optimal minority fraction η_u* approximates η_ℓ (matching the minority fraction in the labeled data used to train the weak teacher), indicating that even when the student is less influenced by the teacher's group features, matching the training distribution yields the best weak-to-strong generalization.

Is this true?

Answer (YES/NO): YES